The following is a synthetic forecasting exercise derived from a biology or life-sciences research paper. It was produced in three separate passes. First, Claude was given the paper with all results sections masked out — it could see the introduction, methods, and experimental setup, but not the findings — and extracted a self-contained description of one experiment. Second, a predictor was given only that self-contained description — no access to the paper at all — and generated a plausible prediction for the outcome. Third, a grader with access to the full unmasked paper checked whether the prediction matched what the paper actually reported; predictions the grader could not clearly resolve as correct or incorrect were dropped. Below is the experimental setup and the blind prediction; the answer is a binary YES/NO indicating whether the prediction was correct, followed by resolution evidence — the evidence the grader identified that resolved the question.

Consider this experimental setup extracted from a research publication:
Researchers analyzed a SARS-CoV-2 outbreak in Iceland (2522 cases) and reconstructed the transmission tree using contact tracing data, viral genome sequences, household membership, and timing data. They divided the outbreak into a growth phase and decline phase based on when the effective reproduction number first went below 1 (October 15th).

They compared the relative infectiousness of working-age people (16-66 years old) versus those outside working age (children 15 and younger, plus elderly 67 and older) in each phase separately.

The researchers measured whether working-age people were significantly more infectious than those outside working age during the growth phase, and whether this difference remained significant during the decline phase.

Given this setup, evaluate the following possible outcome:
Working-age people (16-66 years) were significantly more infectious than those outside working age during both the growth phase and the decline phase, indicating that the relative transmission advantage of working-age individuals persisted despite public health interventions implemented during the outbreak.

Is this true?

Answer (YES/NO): NO